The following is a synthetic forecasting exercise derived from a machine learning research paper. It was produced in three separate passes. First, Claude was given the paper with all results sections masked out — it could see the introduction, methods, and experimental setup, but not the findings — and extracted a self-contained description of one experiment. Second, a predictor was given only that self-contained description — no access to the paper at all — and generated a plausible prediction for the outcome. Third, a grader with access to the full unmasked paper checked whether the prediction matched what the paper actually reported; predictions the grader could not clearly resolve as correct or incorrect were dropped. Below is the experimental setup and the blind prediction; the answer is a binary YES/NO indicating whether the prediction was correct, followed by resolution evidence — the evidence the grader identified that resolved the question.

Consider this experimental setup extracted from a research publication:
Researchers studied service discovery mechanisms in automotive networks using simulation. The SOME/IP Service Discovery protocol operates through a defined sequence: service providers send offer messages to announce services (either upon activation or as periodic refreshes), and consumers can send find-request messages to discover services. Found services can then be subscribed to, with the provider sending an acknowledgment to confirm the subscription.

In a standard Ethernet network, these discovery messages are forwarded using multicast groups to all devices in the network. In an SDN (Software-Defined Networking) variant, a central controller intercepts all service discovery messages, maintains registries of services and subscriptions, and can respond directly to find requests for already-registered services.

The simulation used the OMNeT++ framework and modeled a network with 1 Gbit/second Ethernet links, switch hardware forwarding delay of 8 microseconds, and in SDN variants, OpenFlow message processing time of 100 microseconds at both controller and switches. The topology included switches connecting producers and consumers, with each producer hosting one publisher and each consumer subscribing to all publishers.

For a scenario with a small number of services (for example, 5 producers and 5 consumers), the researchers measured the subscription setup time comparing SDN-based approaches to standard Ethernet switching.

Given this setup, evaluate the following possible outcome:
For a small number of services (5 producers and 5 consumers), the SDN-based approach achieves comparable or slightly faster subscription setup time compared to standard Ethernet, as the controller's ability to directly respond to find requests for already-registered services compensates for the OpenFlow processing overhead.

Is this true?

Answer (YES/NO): NO